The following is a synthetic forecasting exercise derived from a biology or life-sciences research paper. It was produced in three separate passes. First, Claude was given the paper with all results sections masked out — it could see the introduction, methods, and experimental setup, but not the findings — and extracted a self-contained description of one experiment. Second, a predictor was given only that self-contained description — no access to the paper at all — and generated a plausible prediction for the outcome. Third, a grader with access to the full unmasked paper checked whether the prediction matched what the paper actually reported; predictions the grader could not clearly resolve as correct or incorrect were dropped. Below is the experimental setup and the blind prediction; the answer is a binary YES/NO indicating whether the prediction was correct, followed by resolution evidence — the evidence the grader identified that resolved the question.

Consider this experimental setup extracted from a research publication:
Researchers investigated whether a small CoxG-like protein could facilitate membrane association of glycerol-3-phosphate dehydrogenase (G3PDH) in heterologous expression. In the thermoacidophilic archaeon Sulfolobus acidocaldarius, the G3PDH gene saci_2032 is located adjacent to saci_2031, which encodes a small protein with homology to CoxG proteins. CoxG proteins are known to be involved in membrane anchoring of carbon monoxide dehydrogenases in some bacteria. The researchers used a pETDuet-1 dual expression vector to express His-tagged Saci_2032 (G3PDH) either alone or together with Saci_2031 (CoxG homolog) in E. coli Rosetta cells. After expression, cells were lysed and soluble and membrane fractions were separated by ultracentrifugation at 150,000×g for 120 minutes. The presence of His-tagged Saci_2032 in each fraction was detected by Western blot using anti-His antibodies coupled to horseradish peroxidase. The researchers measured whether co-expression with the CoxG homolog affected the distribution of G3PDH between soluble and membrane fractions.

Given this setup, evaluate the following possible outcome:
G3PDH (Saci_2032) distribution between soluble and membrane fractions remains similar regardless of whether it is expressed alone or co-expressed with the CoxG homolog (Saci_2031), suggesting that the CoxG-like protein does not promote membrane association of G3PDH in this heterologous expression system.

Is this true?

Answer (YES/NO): NO